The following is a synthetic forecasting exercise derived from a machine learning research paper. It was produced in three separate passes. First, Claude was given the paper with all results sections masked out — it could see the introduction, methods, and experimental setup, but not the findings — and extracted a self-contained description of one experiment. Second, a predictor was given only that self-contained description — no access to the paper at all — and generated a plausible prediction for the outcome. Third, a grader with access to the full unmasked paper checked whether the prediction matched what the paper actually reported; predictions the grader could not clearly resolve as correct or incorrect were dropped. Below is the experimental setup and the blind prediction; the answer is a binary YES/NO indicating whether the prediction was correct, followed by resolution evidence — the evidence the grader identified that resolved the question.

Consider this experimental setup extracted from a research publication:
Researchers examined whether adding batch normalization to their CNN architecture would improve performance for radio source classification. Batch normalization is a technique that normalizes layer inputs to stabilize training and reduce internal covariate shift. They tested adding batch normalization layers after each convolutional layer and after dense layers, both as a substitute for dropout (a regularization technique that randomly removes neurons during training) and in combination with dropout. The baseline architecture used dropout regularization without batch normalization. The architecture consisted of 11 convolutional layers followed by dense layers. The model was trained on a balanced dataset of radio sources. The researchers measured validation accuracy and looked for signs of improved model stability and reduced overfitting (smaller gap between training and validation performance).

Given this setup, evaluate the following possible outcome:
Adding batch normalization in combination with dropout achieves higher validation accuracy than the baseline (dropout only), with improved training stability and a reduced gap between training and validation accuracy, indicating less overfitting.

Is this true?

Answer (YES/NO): NO